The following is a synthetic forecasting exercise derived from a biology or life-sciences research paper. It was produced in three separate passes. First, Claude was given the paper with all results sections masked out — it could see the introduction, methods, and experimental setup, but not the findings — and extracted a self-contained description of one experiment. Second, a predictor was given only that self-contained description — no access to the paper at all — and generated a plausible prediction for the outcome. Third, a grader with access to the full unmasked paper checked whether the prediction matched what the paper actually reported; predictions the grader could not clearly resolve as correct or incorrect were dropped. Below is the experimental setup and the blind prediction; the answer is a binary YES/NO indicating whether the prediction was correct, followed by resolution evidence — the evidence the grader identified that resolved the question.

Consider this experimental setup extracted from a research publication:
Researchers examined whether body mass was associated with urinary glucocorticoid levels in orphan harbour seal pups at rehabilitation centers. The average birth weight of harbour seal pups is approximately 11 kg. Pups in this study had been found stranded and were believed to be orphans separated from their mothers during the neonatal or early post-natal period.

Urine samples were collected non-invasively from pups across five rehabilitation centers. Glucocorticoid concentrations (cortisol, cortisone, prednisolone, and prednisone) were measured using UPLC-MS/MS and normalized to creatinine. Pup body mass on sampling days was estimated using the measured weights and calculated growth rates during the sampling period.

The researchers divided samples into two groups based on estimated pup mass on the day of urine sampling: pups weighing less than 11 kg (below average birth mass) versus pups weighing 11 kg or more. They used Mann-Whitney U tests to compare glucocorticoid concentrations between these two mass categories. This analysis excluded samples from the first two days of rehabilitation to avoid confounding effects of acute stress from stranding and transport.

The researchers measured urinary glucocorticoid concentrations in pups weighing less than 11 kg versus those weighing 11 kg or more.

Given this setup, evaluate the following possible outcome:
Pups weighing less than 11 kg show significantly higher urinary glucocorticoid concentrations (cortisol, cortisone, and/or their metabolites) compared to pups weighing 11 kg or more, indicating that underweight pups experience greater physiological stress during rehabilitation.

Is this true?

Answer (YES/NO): NO